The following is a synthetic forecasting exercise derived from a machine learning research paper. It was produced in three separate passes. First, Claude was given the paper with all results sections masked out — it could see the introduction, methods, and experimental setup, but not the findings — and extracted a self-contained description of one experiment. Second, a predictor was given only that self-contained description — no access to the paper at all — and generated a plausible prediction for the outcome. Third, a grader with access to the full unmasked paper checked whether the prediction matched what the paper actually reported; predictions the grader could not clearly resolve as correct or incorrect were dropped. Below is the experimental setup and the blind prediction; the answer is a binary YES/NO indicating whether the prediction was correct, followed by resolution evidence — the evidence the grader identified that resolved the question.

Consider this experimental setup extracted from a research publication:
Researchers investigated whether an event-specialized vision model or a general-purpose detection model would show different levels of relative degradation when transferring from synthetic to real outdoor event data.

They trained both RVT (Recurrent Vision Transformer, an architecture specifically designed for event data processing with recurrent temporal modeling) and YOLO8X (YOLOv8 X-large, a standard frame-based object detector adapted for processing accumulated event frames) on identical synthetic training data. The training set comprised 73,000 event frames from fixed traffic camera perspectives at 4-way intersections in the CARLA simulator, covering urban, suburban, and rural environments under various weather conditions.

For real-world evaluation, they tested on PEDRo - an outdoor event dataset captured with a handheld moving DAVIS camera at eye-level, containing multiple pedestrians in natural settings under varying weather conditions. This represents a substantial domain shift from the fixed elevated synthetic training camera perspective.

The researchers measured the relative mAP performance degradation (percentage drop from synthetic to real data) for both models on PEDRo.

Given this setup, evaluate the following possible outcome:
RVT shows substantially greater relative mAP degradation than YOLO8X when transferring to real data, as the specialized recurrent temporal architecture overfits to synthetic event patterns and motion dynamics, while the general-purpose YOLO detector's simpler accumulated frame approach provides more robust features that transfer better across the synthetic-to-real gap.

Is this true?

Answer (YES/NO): NO